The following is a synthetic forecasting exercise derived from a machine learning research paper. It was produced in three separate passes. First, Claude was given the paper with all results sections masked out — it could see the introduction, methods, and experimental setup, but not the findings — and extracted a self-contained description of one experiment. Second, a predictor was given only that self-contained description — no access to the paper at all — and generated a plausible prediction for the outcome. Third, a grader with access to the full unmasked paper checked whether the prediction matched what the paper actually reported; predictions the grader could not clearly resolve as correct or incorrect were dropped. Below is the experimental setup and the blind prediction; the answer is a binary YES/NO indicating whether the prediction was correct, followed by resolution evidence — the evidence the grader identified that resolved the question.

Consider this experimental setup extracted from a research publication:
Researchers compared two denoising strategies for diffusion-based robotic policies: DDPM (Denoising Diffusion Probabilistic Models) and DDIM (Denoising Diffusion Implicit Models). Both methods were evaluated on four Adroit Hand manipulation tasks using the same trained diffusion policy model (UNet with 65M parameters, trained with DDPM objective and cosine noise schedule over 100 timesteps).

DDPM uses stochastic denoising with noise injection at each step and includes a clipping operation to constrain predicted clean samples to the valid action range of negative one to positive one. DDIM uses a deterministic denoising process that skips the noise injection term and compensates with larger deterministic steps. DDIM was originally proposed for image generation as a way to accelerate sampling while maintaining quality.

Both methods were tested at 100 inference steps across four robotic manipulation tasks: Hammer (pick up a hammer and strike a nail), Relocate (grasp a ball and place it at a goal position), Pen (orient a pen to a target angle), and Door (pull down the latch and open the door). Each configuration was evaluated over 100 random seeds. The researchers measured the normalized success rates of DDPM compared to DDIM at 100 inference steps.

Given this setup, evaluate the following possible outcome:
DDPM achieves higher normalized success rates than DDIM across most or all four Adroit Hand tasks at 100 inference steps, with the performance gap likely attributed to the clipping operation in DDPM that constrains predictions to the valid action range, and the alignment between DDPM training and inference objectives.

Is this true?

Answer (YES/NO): NO